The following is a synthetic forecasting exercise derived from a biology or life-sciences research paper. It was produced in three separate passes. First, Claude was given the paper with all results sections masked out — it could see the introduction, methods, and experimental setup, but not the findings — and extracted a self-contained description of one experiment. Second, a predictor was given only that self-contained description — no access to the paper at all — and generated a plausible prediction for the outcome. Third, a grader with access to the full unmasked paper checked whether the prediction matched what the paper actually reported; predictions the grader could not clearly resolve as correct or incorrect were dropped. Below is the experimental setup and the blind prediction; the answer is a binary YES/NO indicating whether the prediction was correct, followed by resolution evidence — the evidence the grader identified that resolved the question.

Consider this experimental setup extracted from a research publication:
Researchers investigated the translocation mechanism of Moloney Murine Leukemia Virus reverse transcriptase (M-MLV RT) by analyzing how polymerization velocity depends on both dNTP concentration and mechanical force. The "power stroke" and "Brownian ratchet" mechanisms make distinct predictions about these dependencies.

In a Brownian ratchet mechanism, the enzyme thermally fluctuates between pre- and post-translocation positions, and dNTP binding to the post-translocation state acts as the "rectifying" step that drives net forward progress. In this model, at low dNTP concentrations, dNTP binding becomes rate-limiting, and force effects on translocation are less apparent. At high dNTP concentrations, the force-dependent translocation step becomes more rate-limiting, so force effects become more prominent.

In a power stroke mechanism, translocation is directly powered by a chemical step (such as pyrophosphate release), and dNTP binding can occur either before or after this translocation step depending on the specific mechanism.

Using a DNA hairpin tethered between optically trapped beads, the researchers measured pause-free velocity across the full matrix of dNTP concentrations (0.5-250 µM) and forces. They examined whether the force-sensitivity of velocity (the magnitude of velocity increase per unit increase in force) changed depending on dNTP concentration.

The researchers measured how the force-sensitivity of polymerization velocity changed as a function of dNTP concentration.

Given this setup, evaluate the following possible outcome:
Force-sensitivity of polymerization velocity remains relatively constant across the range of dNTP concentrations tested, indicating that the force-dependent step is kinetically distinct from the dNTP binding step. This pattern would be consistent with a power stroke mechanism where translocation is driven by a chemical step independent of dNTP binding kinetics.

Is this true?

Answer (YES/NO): NO